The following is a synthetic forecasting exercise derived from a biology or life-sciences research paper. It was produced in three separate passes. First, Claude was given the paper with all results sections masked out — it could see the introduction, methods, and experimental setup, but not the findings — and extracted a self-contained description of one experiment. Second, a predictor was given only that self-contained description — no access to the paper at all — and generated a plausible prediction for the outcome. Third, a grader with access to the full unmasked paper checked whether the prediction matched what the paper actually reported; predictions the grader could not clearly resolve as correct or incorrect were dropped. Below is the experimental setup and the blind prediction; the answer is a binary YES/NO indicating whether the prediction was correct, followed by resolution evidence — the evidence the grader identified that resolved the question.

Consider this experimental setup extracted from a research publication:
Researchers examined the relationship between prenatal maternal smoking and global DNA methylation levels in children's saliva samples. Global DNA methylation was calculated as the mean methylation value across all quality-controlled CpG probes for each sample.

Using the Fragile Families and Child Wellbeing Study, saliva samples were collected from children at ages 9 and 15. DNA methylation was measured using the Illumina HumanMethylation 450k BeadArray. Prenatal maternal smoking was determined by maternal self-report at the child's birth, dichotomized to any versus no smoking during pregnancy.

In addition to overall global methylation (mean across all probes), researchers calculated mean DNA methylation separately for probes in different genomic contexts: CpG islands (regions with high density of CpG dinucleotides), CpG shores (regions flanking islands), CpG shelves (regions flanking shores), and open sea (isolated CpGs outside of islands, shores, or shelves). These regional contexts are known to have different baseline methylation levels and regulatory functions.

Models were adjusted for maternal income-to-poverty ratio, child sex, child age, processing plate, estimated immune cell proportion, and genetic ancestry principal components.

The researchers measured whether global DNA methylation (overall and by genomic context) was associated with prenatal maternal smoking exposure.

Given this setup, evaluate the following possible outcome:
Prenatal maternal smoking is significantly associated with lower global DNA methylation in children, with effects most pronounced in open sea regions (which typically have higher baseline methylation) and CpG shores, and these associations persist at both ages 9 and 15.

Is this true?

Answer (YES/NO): NO